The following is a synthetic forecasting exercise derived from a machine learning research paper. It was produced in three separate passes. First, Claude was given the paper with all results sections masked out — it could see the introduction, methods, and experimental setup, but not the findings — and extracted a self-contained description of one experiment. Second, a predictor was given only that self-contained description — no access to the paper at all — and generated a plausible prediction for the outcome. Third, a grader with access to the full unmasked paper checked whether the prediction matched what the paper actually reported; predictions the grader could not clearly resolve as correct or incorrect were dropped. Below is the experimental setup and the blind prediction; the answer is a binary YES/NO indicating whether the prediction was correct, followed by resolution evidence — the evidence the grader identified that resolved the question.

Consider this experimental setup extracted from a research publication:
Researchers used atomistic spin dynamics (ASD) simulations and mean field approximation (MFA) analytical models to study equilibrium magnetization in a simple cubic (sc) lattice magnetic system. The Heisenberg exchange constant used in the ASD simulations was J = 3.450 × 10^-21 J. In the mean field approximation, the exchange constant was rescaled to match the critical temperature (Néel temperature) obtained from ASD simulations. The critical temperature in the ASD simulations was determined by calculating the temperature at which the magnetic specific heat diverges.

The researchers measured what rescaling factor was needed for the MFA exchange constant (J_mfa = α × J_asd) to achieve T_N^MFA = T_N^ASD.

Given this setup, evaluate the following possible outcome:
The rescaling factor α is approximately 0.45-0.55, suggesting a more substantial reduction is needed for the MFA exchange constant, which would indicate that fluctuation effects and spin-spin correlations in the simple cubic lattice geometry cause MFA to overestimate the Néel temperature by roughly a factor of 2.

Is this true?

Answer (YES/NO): NO